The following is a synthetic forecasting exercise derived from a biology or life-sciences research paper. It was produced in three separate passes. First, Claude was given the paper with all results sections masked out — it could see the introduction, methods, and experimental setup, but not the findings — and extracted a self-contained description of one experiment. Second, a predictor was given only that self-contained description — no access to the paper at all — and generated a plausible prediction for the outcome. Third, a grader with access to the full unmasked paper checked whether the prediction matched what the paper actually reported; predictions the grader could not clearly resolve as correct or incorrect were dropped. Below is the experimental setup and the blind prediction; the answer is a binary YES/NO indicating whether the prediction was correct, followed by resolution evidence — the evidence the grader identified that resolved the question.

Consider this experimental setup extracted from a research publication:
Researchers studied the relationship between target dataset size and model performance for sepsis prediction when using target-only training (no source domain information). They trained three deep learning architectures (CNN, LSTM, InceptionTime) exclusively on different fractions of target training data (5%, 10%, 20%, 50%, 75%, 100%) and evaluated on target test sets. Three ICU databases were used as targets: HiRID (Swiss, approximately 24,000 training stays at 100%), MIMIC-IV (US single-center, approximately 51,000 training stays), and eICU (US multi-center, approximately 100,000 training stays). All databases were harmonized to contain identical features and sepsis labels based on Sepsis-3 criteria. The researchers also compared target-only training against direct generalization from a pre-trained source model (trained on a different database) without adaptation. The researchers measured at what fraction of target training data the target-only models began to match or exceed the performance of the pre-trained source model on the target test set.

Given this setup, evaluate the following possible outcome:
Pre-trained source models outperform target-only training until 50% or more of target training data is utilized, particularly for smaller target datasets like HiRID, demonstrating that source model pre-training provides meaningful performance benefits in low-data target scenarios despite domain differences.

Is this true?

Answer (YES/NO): NO